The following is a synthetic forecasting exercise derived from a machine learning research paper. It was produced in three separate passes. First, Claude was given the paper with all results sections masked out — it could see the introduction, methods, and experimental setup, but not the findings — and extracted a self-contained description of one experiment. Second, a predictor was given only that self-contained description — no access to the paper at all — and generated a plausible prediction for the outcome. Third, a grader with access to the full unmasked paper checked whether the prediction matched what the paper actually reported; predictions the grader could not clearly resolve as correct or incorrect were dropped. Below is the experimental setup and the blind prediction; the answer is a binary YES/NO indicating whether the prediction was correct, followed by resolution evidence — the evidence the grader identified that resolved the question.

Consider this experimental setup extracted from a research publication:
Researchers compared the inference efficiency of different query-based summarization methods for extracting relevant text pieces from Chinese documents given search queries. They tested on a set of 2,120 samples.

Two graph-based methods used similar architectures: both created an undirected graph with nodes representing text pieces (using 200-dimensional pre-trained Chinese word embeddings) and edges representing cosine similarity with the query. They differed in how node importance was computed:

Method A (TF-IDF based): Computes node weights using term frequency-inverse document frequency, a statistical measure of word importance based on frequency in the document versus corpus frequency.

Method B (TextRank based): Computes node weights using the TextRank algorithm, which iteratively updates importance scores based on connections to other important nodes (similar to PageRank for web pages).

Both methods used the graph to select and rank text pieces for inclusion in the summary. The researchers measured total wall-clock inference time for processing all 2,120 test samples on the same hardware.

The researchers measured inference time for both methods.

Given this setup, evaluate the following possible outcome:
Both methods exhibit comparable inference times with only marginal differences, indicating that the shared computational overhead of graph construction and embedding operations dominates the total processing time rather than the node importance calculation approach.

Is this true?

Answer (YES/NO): NO